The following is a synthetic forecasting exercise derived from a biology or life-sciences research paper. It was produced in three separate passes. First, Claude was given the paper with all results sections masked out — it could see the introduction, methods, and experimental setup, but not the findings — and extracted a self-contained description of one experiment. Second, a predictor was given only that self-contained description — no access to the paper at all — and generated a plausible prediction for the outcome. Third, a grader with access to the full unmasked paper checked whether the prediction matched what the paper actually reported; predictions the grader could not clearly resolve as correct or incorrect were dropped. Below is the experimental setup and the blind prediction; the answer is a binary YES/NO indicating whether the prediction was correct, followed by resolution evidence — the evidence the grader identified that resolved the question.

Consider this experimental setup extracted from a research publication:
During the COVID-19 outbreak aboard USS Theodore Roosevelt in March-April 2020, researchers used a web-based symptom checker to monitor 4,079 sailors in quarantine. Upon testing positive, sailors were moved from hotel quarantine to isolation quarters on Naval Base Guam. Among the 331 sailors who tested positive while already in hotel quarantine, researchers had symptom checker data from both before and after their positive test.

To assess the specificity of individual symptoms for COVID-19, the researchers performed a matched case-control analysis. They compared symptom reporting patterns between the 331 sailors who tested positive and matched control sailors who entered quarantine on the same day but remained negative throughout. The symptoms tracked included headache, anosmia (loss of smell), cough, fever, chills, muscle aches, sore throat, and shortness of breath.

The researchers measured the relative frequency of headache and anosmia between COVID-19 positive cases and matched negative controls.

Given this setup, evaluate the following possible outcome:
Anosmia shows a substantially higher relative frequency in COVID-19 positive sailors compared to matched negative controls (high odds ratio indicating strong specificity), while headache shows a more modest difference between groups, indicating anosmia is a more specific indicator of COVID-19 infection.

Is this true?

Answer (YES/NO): NO